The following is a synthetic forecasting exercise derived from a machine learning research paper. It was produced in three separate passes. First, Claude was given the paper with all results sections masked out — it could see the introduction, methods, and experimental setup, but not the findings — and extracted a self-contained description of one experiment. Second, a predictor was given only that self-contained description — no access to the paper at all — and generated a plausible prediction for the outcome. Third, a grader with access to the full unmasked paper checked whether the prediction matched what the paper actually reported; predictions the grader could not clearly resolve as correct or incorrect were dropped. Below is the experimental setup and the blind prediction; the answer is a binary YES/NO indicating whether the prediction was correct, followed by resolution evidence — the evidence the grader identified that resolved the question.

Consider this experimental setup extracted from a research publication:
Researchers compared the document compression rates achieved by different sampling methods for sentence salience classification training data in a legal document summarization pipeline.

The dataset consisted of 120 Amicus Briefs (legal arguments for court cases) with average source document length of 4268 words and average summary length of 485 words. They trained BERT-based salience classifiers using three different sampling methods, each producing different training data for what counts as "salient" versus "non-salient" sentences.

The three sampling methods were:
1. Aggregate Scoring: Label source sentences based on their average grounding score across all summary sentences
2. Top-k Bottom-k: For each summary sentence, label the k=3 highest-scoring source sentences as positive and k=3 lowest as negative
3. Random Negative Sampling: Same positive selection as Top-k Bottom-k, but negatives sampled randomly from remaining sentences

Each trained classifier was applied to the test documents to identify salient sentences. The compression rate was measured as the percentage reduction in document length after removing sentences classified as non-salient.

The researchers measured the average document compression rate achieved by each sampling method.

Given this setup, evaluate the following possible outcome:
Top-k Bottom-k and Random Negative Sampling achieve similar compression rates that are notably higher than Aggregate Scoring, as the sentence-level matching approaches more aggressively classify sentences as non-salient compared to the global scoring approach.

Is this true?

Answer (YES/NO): NO